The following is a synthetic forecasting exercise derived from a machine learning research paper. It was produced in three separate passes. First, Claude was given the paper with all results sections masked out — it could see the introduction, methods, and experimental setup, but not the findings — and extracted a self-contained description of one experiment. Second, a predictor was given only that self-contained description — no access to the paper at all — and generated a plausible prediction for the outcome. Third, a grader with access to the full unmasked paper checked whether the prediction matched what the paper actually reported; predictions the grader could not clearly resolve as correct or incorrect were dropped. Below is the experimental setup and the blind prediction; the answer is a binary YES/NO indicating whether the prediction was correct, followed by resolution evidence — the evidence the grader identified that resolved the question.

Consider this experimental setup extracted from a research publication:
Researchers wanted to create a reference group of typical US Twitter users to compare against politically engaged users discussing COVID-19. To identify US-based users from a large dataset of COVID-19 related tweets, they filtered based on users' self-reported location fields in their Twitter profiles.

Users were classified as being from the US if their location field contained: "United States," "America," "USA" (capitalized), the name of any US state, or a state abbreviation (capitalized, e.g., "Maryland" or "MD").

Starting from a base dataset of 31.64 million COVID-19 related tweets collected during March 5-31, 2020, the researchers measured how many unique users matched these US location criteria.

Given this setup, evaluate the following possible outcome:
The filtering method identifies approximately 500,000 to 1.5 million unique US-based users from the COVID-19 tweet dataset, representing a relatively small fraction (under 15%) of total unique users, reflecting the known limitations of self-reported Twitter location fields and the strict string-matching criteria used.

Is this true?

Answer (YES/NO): NO